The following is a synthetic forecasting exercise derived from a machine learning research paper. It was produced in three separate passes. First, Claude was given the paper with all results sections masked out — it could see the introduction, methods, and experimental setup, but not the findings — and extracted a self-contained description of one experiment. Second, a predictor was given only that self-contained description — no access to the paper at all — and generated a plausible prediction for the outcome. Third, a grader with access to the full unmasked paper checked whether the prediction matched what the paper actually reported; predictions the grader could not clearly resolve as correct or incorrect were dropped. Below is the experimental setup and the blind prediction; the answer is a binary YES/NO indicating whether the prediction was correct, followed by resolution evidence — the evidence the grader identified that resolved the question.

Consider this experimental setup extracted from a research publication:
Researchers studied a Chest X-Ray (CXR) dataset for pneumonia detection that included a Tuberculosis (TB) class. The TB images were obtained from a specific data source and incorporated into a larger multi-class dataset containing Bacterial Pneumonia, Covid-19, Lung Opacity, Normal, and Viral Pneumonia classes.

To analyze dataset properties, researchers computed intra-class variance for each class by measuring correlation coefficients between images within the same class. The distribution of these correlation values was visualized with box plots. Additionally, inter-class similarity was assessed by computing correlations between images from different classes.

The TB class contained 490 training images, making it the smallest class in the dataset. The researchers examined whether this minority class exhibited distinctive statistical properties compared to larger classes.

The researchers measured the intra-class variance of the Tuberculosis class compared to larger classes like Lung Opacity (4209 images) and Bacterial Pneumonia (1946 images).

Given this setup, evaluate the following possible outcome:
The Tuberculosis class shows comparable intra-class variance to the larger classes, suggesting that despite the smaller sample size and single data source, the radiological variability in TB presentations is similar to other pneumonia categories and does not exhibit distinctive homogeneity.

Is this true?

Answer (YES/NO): NO